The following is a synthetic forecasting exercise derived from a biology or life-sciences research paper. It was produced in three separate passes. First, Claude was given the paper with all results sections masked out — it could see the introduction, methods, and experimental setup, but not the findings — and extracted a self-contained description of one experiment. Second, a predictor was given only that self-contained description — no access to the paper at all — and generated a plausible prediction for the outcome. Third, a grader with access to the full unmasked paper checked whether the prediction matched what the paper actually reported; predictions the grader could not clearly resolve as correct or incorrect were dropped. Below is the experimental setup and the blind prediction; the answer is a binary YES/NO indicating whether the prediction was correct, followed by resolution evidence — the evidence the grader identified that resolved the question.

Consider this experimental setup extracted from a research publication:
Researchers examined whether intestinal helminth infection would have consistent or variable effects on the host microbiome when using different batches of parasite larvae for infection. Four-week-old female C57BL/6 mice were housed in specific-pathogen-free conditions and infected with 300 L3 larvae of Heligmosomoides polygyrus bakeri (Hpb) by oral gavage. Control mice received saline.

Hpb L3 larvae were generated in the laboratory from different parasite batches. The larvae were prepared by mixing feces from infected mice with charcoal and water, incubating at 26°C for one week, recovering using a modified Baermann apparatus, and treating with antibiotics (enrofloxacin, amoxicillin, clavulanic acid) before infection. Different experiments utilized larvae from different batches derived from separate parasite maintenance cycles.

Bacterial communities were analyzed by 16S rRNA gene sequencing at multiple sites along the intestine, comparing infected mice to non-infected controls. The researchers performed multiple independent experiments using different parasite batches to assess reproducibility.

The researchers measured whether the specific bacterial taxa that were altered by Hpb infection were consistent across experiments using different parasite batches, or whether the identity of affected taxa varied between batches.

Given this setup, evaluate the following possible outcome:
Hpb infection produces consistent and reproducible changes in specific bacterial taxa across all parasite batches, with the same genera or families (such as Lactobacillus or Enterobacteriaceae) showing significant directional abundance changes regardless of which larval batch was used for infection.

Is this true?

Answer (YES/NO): NO